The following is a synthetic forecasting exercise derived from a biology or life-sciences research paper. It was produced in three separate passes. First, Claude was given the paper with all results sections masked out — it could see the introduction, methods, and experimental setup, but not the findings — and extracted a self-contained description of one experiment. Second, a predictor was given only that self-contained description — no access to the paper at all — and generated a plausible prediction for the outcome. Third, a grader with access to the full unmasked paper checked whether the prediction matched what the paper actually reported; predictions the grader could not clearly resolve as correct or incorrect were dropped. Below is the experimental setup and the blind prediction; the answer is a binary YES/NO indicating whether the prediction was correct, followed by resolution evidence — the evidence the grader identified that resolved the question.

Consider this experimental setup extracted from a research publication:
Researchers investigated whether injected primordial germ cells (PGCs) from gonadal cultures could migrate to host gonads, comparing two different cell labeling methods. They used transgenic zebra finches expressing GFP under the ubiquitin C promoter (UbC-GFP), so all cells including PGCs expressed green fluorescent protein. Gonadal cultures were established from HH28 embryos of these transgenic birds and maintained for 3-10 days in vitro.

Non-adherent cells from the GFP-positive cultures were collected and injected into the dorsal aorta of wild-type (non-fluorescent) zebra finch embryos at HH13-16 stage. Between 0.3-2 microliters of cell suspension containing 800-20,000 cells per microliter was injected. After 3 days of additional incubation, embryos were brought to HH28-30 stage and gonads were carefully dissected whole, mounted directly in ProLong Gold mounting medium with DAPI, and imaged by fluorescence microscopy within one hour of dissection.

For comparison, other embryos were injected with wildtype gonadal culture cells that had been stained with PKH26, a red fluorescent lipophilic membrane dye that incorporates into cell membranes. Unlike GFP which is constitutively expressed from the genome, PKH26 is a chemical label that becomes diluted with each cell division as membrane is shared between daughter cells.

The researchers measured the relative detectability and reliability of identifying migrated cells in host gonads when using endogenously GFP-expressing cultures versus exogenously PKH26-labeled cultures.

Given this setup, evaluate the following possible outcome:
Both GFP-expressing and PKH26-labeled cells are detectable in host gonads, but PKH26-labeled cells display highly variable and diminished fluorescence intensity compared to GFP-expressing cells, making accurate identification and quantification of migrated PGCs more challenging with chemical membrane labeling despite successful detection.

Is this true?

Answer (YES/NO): NO